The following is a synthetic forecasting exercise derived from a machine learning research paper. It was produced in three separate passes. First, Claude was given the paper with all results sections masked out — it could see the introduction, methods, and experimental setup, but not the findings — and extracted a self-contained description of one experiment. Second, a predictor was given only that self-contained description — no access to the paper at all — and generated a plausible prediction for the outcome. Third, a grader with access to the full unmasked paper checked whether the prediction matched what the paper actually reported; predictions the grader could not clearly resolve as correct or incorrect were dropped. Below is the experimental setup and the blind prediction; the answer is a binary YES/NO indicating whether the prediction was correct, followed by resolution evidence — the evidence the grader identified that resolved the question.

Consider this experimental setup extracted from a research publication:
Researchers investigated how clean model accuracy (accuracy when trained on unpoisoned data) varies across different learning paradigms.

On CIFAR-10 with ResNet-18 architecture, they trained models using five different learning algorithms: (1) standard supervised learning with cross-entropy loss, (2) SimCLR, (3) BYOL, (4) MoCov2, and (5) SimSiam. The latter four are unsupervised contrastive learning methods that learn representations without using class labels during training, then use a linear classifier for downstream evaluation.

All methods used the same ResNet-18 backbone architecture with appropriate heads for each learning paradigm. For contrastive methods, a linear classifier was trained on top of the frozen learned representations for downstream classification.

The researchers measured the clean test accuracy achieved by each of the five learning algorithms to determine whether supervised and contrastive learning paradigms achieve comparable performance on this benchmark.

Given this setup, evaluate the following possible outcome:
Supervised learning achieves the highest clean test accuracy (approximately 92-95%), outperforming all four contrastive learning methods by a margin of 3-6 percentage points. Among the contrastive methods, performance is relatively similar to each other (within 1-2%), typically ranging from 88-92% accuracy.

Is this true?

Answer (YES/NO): NO